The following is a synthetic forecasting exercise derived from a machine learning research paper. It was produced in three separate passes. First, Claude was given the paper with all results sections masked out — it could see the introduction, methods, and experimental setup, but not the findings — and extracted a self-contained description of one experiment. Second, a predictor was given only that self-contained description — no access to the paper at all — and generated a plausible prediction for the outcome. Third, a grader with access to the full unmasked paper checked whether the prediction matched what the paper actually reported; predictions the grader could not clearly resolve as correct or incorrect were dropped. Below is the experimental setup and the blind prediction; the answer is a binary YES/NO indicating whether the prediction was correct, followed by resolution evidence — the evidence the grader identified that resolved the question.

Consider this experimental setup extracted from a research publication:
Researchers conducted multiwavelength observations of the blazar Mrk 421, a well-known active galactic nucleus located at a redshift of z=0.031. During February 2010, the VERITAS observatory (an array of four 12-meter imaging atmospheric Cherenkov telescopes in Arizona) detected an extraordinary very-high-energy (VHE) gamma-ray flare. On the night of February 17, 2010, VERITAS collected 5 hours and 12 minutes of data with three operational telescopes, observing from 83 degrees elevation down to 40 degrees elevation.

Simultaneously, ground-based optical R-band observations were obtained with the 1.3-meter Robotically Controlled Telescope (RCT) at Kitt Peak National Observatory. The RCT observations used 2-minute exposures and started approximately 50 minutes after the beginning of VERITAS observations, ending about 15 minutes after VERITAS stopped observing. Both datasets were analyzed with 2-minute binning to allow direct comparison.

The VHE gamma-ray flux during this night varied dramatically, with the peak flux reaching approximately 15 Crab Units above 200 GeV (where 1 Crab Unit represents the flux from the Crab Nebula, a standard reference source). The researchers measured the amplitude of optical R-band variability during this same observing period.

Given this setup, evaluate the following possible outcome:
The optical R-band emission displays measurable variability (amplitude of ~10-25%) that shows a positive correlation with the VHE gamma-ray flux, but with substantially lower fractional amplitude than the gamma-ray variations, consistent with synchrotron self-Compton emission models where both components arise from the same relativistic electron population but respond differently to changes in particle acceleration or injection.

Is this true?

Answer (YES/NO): NO